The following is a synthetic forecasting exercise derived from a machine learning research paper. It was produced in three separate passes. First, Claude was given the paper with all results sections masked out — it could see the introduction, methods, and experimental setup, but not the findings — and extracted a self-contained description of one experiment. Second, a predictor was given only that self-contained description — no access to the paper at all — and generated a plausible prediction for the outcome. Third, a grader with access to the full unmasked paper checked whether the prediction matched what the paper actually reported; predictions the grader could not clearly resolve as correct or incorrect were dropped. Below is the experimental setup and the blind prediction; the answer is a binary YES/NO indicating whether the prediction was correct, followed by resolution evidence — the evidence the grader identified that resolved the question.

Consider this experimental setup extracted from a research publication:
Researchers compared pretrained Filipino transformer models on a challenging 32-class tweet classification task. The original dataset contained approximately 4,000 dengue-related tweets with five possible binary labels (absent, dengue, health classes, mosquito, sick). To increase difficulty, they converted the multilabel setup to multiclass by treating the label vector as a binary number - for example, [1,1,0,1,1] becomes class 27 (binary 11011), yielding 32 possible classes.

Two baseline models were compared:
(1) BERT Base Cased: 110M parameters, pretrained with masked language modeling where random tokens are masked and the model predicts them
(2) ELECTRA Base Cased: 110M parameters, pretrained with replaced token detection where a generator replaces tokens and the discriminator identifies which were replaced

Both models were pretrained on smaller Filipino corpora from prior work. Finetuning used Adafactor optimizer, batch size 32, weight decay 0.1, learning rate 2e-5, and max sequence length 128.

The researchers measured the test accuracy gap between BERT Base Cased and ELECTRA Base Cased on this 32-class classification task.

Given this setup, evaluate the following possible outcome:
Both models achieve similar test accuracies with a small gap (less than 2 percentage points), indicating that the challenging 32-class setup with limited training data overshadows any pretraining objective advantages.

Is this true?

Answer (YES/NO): NO